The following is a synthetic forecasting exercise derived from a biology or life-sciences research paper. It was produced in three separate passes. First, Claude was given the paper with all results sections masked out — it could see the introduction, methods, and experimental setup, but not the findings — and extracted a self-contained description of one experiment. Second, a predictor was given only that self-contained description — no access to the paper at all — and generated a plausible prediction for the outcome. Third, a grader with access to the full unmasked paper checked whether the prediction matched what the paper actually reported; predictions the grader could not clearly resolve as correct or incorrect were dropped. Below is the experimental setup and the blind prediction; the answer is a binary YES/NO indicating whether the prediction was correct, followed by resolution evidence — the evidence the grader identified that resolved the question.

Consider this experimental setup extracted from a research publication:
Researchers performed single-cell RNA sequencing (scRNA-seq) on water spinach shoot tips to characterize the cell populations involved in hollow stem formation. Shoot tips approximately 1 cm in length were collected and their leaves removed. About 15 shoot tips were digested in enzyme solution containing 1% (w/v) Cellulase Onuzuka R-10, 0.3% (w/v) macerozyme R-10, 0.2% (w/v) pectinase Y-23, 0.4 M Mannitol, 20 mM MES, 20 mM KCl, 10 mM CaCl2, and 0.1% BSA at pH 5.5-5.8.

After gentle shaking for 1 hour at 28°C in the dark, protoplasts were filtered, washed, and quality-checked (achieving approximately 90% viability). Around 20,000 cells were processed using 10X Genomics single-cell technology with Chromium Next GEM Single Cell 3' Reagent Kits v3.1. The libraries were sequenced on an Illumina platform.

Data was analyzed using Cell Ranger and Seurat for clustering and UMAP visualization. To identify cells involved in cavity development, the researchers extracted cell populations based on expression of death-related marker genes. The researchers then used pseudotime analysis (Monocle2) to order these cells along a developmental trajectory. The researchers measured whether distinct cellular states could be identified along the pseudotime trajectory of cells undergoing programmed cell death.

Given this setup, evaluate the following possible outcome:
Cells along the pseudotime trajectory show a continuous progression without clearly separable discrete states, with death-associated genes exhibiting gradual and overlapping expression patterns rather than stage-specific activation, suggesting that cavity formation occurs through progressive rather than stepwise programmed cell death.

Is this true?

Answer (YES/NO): NO